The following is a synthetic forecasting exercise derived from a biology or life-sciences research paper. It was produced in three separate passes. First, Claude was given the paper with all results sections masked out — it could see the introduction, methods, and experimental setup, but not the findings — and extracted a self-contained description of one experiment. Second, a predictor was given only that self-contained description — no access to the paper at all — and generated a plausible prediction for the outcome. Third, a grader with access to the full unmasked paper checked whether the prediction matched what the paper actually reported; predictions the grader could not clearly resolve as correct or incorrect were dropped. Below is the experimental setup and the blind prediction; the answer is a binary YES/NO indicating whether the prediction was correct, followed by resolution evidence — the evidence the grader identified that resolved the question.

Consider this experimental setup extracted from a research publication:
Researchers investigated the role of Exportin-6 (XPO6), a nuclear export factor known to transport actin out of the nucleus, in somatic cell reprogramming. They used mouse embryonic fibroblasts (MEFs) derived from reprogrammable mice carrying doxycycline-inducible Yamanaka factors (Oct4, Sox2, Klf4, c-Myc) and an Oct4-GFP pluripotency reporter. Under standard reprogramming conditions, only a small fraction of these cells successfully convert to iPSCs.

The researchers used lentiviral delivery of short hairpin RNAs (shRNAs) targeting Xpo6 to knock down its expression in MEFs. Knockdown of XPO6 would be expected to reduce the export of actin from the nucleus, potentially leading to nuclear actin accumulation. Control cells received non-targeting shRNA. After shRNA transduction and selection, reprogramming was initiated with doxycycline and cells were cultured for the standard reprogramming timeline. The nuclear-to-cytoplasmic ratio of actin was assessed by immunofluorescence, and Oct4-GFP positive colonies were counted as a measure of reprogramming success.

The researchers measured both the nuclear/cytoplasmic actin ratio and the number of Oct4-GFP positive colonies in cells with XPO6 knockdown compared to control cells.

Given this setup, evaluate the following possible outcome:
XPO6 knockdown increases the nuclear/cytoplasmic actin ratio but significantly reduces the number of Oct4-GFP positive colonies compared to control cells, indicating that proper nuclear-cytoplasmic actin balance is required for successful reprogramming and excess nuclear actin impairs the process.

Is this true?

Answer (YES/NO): NO